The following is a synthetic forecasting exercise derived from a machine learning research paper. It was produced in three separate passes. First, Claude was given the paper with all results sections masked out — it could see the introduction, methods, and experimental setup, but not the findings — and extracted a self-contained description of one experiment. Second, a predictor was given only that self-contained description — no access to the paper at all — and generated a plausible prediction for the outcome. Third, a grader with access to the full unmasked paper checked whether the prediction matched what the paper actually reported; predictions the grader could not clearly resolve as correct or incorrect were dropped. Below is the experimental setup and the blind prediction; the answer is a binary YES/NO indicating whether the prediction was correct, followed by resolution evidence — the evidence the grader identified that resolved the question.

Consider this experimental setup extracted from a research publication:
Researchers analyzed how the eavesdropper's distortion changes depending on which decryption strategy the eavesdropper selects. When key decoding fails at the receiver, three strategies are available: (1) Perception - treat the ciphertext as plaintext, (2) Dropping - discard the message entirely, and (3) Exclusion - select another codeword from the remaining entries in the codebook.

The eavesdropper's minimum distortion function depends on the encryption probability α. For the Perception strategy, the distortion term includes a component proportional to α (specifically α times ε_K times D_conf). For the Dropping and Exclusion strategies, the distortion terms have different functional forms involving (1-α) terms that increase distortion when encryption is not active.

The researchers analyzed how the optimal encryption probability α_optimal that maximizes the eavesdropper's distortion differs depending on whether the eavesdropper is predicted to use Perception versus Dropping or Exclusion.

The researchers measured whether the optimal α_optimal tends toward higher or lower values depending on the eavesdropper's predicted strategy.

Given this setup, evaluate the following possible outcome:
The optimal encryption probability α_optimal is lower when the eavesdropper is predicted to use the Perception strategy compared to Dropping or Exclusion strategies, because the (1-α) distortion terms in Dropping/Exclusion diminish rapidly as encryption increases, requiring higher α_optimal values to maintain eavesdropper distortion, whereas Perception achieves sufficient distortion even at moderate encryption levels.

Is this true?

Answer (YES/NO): NO